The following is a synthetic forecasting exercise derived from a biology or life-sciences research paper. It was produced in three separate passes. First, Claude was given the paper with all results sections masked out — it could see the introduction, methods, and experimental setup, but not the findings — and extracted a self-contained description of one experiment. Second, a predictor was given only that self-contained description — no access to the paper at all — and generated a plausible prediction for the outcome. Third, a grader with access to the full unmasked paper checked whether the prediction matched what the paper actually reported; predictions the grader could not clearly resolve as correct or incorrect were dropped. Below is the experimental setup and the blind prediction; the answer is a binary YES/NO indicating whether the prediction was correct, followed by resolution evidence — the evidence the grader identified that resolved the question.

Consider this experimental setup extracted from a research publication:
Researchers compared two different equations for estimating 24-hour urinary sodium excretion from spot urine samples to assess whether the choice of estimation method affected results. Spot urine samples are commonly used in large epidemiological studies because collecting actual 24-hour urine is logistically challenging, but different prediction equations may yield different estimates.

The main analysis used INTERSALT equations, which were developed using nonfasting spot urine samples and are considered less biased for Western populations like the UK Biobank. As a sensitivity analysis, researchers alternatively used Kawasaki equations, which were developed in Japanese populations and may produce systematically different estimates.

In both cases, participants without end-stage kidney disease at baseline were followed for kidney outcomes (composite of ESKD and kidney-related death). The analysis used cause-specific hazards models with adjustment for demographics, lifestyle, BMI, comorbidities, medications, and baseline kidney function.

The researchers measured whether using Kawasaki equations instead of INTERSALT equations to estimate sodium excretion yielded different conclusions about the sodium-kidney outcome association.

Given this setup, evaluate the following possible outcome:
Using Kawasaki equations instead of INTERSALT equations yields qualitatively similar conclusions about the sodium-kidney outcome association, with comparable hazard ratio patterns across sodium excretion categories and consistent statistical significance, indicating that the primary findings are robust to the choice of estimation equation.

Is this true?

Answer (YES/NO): YES